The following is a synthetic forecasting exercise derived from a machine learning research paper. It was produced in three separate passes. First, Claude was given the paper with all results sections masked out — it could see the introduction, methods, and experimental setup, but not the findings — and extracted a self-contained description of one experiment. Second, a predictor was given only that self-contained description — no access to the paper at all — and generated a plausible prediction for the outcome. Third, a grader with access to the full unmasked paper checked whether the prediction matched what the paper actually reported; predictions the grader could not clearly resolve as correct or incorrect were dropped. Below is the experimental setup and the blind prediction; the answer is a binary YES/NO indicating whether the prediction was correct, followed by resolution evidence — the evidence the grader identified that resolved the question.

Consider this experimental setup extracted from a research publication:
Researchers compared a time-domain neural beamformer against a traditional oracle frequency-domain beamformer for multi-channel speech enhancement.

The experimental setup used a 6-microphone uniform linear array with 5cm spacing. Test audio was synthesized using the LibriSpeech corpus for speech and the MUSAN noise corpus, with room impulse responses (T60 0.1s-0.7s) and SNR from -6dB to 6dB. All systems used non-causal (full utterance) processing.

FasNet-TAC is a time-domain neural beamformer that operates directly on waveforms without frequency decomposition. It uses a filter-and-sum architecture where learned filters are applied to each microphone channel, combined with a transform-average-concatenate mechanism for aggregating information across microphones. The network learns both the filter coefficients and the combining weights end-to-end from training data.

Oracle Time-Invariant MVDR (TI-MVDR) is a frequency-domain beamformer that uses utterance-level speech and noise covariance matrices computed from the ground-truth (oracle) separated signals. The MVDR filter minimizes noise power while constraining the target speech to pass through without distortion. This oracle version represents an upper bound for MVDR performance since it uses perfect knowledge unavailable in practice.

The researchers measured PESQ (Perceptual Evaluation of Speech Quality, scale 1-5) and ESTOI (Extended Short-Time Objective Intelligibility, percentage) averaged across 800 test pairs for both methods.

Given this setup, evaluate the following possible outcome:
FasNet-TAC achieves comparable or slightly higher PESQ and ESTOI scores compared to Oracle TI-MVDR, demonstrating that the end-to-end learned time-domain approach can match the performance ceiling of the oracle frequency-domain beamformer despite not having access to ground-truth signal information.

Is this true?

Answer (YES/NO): NO